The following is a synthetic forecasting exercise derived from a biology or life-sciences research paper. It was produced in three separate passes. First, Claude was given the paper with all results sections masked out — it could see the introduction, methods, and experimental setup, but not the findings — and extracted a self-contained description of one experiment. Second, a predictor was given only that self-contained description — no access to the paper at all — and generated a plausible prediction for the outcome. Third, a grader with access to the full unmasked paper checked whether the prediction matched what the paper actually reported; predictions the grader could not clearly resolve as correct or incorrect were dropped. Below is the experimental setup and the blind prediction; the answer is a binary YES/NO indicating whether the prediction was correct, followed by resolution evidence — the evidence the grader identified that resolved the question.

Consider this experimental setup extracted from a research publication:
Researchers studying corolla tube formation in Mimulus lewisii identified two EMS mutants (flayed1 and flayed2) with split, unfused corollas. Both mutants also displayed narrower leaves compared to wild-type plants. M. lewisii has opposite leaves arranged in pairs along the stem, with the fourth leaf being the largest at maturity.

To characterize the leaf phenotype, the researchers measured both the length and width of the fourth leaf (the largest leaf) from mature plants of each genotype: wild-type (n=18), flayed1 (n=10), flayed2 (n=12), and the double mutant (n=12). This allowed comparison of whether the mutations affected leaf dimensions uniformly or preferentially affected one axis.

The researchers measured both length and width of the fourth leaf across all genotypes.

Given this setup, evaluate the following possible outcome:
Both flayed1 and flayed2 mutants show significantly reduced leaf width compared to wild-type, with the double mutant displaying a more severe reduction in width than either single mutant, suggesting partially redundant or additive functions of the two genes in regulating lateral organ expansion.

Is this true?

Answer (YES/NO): NO